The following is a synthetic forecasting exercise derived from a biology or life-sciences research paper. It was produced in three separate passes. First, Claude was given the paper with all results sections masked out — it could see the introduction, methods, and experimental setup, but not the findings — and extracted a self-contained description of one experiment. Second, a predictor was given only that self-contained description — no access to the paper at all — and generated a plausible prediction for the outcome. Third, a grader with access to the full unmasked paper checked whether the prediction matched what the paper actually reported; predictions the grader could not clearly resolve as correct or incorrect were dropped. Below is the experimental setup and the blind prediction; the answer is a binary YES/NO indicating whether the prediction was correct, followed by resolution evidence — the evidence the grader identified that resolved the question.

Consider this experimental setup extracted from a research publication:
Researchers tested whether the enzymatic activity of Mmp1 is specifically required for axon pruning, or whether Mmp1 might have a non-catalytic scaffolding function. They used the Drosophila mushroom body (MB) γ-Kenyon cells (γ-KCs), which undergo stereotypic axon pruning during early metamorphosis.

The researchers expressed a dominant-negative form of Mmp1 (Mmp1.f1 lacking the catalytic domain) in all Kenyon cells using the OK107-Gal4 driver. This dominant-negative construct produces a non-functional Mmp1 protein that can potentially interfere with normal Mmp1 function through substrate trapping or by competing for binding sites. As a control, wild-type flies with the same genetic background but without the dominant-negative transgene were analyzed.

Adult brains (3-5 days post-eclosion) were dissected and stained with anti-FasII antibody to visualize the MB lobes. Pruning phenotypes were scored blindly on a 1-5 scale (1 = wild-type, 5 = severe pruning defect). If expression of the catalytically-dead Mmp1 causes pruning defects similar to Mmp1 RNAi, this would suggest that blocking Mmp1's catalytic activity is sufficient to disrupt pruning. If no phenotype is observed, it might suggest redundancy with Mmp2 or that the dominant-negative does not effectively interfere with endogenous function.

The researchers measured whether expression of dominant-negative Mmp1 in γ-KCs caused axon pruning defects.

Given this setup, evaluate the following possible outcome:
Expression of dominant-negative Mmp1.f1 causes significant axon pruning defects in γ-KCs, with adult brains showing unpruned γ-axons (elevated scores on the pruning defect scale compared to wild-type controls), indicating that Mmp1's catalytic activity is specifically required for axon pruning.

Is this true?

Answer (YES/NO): NO